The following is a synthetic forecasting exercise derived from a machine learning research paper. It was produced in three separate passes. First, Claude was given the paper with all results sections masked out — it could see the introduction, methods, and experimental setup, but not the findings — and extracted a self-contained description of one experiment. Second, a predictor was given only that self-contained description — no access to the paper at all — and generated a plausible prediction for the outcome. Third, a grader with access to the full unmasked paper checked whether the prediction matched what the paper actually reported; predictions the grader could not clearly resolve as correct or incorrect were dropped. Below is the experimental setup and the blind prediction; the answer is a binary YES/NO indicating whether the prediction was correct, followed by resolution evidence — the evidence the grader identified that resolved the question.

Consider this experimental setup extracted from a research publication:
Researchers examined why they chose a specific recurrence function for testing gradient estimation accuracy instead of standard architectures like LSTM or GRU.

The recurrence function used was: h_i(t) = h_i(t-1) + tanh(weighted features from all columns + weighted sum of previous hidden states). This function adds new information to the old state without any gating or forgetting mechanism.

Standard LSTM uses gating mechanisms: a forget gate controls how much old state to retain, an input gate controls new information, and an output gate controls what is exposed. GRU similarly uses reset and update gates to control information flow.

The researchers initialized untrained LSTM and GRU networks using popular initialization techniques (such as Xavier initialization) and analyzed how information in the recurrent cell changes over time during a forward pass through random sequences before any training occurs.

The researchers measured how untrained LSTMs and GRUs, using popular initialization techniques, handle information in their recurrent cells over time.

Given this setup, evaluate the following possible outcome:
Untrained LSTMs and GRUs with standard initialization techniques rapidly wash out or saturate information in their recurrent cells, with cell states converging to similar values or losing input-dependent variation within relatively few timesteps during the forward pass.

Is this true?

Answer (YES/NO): YES